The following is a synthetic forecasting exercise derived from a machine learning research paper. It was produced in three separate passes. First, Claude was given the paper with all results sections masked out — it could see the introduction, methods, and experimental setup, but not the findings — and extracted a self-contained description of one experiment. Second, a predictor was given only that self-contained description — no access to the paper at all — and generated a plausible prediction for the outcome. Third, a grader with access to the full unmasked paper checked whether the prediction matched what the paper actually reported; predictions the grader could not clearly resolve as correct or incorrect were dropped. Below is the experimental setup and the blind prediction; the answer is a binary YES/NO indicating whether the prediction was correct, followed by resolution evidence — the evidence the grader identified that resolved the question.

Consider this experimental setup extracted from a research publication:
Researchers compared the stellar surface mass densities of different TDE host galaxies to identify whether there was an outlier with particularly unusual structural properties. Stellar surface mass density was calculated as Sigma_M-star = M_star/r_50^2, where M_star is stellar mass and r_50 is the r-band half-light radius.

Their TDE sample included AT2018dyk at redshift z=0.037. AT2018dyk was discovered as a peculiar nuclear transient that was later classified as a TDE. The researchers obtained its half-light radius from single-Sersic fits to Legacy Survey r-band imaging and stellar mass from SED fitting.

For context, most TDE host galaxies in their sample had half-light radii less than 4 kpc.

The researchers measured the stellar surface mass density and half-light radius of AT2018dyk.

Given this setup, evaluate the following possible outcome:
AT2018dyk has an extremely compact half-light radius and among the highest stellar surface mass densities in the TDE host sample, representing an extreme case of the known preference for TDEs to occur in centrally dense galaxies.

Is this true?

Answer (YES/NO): NO